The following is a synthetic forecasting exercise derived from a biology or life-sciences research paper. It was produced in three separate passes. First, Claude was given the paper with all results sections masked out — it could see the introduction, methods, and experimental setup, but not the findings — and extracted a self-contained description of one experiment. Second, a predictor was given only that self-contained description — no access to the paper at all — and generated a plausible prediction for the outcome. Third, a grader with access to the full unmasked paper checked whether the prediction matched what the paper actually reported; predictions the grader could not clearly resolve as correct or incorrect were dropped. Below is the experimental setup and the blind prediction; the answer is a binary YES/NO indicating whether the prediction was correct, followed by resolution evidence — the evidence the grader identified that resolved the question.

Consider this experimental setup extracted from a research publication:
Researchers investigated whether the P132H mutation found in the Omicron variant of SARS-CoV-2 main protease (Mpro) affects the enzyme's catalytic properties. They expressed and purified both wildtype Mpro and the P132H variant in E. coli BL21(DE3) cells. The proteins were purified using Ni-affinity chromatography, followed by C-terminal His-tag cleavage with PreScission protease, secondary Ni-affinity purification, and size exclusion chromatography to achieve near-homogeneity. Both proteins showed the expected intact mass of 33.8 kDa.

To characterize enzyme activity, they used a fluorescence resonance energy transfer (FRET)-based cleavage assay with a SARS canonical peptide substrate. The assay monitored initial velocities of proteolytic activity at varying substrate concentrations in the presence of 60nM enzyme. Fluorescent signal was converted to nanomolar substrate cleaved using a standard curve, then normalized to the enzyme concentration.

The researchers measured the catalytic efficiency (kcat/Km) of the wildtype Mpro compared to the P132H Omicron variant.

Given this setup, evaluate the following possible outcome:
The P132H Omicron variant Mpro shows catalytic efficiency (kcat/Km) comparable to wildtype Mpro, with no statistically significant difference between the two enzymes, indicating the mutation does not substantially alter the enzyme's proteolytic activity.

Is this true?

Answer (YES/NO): YES